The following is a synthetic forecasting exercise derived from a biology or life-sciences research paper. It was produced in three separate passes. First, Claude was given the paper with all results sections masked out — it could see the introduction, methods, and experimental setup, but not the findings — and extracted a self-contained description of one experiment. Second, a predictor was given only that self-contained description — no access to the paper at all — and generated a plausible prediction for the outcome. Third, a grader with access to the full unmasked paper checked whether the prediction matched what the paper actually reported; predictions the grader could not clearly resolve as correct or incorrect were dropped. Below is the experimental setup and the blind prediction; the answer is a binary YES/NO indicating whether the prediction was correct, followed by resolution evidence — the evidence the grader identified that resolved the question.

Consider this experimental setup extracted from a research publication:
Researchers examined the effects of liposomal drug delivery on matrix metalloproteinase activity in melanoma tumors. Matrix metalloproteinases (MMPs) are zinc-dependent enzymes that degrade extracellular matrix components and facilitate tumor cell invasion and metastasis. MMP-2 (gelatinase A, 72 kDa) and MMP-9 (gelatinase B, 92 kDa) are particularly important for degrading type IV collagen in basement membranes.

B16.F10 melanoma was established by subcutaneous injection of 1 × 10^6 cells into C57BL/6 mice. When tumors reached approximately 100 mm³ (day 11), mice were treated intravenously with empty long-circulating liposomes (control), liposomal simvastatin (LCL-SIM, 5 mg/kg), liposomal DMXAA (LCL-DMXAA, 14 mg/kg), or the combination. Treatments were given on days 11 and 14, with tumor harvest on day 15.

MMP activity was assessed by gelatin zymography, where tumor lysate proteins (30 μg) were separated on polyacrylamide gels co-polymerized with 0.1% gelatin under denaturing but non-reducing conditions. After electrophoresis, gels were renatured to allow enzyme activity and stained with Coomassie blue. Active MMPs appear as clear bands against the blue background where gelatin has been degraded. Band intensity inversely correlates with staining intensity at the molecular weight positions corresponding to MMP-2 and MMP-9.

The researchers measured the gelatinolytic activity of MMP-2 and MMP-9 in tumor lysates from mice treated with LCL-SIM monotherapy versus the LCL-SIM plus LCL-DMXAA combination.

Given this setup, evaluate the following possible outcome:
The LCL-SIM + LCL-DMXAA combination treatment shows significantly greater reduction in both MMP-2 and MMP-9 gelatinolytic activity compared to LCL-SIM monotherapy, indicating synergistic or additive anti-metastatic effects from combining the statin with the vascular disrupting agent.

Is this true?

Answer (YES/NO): YES